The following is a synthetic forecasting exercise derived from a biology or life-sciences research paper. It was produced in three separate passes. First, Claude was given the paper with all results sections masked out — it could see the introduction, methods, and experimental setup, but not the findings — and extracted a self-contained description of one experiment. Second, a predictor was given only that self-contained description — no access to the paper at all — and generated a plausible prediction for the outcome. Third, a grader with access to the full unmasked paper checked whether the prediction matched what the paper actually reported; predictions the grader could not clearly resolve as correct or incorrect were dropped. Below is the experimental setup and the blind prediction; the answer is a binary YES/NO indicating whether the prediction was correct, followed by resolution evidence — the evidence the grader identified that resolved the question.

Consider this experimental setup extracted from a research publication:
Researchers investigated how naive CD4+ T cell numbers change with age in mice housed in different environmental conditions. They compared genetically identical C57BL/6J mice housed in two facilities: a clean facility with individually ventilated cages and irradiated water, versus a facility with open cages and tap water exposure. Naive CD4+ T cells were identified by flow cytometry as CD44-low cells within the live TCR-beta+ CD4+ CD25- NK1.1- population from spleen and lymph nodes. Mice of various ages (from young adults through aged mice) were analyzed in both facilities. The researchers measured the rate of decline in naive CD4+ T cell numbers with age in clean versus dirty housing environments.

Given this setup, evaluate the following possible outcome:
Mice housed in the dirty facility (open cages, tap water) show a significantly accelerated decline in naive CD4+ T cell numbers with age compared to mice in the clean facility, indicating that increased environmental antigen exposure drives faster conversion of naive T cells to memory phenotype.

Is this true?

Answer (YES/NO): NO